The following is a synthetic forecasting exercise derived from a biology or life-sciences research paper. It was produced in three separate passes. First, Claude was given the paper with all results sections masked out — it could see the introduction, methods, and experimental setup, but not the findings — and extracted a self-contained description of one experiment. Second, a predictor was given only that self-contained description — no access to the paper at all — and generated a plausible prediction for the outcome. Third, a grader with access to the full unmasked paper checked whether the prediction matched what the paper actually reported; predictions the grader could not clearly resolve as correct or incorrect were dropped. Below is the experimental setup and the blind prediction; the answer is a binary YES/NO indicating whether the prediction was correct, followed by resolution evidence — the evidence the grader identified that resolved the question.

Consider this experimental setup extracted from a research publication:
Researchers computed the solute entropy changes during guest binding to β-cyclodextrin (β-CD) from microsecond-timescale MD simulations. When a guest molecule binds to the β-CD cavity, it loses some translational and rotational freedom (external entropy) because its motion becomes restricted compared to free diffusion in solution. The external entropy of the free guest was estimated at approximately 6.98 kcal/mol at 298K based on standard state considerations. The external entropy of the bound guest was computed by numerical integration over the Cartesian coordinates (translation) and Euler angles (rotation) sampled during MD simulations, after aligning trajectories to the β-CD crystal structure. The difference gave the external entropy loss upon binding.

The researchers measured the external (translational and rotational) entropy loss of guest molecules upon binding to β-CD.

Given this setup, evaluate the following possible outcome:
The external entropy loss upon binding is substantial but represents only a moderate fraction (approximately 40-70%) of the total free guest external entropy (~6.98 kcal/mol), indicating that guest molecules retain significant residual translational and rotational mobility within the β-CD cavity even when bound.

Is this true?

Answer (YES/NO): NO